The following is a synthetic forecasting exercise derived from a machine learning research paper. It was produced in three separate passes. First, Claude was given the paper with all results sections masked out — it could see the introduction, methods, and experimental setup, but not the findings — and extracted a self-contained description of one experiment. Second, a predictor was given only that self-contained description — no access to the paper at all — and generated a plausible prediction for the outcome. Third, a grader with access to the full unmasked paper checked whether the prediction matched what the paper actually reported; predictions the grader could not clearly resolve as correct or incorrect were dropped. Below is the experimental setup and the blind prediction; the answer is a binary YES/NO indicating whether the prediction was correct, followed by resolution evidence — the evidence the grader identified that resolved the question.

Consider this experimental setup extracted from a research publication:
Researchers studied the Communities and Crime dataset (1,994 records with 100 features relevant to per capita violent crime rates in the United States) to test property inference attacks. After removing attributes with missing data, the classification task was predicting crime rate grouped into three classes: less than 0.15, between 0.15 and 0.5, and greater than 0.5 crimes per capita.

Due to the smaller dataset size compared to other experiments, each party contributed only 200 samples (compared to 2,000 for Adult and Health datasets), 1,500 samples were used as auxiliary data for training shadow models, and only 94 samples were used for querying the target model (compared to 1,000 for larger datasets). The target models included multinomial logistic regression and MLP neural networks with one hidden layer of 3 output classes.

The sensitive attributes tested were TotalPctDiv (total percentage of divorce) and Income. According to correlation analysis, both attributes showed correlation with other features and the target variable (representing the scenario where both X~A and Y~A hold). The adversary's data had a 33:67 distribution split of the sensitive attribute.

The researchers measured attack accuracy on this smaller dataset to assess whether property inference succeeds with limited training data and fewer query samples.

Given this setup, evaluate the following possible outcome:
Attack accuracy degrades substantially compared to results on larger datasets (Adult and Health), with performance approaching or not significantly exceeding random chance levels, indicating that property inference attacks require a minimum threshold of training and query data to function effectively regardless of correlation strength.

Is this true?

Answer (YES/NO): NO